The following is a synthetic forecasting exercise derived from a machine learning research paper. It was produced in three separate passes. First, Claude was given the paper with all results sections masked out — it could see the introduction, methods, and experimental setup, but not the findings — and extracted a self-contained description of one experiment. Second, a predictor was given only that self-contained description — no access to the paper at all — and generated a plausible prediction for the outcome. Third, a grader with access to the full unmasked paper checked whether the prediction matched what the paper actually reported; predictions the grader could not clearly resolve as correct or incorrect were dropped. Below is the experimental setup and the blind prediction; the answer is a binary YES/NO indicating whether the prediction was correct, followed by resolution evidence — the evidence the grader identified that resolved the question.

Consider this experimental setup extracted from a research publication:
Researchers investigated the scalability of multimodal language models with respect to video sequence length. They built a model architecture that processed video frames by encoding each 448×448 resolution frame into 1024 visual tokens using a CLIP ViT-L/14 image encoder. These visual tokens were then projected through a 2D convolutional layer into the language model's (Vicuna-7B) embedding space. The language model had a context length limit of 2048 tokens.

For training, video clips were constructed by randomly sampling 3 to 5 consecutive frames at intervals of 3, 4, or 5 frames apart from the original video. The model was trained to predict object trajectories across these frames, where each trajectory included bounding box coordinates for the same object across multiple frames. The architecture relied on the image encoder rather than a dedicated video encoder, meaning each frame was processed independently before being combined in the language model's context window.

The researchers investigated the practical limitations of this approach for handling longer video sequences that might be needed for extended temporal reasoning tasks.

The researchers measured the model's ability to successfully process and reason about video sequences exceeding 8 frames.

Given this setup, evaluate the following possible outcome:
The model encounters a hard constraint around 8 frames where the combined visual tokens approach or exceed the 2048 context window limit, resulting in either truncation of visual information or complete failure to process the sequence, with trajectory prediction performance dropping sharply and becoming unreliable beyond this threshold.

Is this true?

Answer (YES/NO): YES